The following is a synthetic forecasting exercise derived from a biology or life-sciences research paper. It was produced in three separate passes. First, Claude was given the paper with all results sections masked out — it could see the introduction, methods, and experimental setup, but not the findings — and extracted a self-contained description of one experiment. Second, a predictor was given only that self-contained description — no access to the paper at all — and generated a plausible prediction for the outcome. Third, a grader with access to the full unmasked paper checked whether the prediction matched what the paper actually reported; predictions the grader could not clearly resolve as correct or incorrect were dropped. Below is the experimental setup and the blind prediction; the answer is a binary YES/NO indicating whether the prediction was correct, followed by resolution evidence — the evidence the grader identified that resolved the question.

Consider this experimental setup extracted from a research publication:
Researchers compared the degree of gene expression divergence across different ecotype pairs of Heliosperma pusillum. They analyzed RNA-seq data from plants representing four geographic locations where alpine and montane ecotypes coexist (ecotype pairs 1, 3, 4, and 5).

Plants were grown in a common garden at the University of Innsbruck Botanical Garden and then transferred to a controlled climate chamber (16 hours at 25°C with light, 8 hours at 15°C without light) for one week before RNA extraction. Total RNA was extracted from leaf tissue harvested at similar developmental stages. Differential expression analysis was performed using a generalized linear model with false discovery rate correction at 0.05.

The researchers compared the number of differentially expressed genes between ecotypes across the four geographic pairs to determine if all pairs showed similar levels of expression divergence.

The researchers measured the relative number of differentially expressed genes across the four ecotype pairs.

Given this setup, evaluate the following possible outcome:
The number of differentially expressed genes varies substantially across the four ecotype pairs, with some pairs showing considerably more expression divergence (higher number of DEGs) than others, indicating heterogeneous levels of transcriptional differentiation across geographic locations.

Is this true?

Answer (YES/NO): YES